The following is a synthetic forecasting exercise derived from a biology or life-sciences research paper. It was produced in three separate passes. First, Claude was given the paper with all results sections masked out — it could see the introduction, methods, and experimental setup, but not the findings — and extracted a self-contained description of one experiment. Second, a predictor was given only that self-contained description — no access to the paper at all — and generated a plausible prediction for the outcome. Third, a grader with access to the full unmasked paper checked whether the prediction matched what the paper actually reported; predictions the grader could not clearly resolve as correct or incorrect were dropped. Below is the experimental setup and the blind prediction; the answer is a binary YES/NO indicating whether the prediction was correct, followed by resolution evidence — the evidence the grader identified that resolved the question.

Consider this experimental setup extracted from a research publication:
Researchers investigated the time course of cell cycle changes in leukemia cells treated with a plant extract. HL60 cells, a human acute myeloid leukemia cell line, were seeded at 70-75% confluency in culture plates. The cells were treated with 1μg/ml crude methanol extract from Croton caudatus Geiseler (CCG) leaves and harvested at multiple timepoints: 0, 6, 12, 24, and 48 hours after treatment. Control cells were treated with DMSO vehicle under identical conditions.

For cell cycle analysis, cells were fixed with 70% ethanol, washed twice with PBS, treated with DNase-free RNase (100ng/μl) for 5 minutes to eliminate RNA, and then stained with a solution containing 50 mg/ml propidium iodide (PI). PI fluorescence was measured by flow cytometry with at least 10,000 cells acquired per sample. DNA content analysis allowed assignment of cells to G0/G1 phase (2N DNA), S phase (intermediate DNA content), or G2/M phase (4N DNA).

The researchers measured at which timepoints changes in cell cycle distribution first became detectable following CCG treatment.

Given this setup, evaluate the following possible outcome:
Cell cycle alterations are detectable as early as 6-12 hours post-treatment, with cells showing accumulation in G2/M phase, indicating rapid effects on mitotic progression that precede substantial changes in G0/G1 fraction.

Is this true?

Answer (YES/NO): NO